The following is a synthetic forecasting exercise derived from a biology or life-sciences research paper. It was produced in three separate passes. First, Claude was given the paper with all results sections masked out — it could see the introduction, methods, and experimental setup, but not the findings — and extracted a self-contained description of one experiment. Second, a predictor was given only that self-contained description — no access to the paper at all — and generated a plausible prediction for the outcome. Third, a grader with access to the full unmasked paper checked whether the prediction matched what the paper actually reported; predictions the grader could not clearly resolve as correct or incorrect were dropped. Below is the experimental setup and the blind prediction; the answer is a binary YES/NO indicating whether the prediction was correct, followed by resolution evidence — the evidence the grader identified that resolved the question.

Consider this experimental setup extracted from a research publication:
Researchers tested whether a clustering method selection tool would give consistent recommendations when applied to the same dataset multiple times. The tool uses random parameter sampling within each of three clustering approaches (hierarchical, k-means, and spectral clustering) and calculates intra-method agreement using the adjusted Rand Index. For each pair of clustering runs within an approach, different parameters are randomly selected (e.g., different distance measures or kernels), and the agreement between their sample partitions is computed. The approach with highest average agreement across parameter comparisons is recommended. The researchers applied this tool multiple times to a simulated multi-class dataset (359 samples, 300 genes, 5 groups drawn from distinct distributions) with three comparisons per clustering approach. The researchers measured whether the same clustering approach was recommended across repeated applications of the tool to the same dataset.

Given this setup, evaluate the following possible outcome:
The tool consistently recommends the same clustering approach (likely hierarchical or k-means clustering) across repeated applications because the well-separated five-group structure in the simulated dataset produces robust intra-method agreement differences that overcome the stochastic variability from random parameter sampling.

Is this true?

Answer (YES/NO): NO